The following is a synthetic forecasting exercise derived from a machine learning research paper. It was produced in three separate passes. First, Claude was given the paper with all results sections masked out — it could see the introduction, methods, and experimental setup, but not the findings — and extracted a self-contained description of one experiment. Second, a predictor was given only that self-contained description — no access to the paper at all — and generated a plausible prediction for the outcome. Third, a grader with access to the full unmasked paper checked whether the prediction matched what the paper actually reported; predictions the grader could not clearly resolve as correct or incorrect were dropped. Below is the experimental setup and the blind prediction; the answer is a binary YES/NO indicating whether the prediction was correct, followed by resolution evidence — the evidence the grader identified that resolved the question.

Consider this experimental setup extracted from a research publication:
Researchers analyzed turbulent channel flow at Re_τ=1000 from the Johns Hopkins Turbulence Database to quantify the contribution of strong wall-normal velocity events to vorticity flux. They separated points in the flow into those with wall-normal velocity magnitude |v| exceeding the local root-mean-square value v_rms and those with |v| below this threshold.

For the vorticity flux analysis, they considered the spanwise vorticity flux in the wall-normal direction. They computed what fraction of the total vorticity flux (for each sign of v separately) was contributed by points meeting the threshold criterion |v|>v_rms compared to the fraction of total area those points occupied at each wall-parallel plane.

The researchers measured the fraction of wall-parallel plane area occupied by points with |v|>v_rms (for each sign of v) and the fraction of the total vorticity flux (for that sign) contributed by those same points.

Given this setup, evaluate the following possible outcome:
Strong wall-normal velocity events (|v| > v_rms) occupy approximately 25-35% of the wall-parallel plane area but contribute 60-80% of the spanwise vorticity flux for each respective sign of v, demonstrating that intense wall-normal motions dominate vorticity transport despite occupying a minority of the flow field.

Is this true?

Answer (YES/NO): NO